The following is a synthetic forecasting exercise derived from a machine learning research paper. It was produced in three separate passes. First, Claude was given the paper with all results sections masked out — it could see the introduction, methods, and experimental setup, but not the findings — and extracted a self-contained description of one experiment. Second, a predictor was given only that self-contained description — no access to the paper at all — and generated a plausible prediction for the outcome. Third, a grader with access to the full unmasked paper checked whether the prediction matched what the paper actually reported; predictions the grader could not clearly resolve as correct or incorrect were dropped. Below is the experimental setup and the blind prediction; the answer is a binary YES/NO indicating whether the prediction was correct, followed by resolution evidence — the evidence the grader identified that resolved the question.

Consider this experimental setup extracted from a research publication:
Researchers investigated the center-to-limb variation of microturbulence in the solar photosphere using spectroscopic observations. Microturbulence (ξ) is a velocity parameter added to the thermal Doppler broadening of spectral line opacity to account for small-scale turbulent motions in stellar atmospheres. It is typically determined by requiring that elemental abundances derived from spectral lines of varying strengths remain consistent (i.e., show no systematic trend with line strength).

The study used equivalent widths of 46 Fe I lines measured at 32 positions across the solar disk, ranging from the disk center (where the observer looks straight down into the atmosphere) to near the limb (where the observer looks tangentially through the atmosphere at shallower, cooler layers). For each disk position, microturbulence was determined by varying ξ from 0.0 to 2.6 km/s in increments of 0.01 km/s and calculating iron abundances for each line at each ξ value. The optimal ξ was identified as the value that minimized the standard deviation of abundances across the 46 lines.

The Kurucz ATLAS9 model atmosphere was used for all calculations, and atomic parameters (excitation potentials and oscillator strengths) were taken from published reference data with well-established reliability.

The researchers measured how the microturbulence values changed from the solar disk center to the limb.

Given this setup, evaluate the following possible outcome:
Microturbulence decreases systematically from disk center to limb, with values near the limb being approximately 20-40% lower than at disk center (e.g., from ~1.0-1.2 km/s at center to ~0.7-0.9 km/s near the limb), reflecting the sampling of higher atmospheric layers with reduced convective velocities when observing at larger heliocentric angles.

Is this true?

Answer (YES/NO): NO